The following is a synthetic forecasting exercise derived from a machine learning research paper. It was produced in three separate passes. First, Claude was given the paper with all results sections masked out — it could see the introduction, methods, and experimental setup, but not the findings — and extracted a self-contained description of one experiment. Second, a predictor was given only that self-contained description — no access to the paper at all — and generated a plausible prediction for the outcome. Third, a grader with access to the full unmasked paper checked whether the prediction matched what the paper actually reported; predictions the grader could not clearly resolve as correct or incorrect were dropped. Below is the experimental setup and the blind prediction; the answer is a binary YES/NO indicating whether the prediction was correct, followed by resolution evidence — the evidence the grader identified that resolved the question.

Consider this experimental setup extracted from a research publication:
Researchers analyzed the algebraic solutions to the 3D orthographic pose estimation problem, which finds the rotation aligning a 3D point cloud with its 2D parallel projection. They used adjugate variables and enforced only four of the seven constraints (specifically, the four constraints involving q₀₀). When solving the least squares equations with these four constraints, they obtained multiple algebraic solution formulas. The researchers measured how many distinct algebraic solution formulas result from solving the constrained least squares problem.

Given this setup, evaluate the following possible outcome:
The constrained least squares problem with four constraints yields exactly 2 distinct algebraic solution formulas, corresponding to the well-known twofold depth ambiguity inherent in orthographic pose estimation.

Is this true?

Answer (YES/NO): NO